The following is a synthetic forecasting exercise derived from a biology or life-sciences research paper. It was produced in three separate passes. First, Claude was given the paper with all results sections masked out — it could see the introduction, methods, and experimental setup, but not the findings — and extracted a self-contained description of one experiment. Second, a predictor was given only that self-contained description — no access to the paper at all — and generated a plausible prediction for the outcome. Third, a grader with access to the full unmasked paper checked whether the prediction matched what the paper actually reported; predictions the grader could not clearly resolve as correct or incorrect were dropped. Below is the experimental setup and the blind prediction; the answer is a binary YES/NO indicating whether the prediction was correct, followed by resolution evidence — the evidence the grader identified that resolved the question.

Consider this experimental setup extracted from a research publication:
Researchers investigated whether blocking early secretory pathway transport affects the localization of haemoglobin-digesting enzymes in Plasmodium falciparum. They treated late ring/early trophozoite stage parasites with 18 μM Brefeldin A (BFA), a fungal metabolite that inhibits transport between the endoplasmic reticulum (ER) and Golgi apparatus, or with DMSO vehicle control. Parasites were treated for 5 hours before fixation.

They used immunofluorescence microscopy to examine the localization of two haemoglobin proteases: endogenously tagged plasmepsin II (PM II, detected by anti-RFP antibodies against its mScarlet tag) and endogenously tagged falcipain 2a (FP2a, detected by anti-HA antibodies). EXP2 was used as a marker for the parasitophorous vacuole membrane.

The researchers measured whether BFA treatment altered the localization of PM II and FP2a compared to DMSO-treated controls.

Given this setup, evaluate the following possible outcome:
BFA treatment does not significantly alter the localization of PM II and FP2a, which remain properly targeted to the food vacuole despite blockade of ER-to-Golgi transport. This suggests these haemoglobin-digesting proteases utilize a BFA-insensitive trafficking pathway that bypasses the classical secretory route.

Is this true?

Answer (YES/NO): NO